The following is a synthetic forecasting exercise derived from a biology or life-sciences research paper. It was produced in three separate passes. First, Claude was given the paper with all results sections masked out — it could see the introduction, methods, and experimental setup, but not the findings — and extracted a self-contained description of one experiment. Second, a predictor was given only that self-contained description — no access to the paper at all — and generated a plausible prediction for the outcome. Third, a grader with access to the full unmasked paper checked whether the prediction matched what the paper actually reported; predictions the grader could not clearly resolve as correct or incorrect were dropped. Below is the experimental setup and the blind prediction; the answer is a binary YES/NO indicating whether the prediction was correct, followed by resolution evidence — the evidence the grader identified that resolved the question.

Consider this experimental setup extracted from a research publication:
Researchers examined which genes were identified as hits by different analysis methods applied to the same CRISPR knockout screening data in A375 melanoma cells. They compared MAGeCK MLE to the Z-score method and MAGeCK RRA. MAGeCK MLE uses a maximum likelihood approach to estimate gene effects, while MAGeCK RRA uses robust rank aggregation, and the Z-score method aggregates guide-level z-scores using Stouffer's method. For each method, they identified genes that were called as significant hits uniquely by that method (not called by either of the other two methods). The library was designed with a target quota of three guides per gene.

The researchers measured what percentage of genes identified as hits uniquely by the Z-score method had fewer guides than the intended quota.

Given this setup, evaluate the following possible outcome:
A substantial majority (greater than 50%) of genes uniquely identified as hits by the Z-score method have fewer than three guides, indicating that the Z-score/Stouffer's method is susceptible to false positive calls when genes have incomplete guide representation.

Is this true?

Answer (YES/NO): NO